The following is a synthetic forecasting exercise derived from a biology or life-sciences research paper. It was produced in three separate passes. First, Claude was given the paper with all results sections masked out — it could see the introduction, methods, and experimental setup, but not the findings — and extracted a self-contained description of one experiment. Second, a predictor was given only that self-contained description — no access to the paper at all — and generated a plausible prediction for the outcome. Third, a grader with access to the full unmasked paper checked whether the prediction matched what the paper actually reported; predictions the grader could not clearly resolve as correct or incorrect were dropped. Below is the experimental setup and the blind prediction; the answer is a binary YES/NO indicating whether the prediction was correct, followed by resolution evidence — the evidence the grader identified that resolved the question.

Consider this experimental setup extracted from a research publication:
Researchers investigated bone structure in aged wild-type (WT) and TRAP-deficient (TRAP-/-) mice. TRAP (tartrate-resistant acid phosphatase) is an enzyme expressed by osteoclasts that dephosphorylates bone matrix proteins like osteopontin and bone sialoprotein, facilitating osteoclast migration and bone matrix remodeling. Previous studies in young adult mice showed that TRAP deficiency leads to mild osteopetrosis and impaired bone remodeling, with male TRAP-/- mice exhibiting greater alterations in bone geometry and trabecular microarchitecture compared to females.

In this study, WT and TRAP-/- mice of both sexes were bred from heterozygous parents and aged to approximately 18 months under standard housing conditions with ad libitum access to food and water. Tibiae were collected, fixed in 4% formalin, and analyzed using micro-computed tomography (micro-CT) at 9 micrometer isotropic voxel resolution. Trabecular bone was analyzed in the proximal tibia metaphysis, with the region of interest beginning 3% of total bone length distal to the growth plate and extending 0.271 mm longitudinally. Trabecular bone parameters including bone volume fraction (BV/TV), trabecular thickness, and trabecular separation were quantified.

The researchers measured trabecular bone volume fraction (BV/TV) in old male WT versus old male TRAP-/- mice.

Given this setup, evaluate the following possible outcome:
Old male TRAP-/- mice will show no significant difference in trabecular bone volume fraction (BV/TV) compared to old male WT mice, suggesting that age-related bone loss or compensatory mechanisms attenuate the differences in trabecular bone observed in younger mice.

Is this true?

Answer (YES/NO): NO